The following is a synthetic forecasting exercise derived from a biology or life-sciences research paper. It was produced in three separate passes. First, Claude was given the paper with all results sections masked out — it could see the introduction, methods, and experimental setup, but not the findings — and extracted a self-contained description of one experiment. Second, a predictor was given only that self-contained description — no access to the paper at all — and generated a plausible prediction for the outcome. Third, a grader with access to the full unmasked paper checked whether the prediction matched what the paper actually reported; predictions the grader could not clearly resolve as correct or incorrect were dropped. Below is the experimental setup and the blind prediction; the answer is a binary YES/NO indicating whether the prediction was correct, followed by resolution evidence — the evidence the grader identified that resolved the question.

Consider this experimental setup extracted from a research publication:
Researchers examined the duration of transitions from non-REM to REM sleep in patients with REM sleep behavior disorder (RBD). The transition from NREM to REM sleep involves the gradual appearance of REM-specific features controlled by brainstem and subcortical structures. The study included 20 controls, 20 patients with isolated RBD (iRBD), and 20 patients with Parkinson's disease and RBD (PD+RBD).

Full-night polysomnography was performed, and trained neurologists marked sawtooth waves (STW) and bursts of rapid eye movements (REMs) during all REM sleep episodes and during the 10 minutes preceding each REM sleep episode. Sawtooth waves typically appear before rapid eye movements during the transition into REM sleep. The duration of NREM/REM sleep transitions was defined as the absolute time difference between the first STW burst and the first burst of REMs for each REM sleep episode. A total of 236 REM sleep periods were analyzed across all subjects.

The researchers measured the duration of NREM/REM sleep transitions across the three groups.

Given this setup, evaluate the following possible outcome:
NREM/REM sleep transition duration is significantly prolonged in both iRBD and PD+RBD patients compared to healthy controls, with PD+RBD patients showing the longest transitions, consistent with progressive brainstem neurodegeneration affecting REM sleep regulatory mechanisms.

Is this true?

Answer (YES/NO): YES